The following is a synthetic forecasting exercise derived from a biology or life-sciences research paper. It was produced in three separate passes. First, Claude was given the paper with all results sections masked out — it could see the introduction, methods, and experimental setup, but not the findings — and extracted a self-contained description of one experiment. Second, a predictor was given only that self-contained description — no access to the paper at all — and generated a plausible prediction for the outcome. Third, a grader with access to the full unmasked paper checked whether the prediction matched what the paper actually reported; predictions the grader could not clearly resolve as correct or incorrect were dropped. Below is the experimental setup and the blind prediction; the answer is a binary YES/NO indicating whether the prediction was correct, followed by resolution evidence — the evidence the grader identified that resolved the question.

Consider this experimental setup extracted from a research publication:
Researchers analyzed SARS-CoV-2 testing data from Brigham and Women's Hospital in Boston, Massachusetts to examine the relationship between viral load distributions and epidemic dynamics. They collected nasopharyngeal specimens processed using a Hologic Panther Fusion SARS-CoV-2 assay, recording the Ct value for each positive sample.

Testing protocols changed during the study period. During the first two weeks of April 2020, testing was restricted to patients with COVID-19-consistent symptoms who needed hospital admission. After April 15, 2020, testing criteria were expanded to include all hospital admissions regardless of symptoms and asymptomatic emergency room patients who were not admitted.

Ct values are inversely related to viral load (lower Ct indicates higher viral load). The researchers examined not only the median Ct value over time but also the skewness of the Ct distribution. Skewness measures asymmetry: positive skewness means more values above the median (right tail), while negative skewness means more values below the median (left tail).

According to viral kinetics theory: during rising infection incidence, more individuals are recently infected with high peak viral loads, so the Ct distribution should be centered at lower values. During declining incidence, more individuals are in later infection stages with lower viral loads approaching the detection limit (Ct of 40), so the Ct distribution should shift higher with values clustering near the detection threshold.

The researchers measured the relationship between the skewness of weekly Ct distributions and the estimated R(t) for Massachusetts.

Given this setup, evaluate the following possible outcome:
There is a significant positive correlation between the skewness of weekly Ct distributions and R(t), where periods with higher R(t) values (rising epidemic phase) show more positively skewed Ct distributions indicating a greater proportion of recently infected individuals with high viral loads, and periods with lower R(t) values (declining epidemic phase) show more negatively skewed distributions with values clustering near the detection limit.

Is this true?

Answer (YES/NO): YES